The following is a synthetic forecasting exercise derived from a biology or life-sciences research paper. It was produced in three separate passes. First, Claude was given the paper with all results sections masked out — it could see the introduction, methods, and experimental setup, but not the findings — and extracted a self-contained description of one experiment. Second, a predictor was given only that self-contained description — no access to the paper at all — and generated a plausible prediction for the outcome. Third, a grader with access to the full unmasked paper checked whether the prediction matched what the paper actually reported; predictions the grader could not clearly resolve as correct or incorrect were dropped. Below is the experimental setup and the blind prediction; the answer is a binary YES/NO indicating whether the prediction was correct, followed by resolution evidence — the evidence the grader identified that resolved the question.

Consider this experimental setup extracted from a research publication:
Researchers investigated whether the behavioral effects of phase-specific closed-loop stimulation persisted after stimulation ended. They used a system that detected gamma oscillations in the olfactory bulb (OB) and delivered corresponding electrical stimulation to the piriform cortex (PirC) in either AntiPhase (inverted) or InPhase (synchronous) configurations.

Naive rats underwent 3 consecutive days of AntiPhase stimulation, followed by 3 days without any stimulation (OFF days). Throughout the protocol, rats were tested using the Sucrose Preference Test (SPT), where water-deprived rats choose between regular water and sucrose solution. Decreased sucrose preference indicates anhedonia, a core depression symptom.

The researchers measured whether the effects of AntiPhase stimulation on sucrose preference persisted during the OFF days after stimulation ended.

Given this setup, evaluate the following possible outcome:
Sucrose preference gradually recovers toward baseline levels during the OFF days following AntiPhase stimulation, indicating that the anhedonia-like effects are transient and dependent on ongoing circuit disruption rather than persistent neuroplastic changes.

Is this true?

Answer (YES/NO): NO